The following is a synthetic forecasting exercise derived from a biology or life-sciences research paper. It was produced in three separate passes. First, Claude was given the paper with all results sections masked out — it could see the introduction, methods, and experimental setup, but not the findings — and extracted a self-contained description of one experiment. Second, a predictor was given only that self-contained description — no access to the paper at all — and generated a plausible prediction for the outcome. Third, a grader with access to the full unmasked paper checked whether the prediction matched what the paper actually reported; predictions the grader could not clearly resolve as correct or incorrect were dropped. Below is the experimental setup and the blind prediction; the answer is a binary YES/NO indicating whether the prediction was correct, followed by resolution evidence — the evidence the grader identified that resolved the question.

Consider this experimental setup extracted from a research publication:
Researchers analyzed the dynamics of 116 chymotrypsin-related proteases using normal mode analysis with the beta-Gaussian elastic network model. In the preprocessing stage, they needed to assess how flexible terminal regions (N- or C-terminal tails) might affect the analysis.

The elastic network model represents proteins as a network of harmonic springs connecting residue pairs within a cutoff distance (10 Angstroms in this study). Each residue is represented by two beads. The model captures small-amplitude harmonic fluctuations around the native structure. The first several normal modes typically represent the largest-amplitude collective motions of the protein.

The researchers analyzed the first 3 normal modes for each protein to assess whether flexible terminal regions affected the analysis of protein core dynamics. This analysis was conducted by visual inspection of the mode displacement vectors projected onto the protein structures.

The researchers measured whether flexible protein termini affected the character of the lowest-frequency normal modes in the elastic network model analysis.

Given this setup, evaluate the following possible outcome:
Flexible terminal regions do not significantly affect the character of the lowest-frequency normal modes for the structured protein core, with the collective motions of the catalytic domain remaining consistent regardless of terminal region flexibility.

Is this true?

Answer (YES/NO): NO